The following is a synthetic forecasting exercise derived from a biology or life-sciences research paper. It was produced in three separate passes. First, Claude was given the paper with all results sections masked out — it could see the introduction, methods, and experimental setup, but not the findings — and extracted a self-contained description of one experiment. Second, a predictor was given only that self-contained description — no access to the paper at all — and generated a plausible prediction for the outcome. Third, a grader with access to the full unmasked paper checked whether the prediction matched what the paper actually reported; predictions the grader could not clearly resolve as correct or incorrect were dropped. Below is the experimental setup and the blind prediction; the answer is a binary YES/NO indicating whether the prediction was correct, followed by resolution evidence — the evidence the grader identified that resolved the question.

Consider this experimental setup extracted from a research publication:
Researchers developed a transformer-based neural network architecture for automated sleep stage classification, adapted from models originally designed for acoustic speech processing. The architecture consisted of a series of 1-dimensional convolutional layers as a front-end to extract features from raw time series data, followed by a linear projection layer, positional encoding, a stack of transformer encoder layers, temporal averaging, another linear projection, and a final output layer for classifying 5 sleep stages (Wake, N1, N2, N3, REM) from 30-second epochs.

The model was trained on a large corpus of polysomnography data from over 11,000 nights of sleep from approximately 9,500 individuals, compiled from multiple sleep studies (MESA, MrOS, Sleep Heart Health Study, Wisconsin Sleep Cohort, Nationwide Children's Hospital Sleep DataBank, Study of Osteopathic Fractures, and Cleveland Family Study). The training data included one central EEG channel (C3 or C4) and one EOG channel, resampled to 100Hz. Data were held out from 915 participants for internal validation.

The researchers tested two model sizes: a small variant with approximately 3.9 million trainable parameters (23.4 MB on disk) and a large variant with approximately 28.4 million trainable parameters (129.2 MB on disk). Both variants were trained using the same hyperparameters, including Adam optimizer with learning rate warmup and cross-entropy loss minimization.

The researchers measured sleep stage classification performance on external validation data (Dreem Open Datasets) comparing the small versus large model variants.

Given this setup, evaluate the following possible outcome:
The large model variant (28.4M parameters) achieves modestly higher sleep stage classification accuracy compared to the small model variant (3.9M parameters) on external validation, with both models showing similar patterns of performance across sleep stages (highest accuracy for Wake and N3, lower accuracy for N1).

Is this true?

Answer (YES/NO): NO